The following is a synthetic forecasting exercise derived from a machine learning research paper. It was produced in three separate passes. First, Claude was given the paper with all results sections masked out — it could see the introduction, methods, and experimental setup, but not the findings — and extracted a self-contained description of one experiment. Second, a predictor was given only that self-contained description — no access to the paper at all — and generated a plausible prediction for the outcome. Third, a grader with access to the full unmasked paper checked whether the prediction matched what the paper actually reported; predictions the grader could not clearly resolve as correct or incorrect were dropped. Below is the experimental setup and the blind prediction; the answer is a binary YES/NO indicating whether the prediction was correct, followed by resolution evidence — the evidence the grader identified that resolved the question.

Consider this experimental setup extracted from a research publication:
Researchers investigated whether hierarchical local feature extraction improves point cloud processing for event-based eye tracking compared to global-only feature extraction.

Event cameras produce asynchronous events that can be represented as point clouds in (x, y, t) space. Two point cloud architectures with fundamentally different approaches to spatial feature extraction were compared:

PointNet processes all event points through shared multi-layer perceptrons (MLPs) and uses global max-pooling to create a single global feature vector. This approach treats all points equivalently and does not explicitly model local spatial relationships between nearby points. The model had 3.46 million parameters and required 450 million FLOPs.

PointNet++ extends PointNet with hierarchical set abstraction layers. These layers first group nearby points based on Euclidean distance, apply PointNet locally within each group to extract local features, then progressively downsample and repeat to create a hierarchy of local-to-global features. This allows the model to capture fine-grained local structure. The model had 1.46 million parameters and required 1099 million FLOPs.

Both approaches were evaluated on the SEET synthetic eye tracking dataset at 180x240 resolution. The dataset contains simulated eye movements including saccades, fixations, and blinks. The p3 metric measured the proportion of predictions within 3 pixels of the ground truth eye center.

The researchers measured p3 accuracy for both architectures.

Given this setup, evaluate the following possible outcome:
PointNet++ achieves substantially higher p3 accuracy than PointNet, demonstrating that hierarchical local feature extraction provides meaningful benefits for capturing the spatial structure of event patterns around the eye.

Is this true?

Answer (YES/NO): YES